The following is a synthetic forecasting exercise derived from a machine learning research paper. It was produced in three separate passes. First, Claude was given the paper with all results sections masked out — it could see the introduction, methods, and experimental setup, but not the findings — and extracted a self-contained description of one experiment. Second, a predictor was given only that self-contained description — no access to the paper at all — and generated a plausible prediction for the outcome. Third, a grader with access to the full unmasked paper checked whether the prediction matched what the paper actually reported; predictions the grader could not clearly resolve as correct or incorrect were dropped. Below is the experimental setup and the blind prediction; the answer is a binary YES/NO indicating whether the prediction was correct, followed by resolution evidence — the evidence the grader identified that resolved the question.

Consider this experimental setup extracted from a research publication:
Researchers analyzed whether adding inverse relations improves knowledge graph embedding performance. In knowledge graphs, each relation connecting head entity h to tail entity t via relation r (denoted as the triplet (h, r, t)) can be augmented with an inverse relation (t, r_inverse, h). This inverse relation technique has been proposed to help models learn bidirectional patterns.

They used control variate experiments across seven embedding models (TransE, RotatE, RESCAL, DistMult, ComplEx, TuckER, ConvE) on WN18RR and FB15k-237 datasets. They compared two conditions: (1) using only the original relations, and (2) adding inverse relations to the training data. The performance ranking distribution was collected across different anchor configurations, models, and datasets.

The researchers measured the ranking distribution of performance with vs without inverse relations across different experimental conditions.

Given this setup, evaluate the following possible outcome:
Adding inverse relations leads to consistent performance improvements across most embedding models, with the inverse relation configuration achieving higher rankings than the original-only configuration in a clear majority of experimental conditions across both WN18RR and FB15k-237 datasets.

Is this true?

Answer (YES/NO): NO